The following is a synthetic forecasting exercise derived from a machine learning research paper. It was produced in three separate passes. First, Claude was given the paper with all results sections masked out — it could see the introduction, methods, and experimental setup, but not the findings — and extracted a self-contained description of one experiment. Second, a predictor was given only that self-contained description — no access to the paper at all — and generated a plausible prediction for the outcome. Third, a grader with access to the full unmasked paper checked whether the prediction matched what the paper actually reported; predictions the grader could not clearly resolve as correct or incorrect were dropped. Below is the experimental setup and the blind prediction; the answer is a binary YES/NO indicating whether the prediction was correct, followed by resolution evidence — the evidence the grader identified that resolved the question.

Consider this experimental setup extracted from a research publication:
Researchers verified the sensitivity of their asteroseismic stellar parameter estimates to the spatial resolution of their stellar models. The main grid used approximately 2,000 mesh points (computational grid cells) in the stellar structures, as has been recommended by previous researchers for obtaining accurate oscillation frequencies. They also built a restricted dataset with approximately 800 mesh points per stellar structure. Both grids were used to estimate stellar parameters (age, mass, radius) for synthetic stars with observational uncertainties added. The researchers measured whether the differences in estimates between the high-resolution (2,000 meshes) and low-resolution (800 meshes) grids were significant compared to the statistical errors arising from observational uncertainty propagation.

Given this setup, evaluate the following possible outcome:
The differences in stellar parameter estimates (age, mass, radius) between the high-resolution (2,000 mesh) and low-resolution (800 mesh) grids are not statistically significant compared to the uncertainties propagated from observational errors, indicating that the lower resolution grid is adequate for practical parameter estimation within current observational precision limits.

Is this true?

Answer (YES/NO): YES